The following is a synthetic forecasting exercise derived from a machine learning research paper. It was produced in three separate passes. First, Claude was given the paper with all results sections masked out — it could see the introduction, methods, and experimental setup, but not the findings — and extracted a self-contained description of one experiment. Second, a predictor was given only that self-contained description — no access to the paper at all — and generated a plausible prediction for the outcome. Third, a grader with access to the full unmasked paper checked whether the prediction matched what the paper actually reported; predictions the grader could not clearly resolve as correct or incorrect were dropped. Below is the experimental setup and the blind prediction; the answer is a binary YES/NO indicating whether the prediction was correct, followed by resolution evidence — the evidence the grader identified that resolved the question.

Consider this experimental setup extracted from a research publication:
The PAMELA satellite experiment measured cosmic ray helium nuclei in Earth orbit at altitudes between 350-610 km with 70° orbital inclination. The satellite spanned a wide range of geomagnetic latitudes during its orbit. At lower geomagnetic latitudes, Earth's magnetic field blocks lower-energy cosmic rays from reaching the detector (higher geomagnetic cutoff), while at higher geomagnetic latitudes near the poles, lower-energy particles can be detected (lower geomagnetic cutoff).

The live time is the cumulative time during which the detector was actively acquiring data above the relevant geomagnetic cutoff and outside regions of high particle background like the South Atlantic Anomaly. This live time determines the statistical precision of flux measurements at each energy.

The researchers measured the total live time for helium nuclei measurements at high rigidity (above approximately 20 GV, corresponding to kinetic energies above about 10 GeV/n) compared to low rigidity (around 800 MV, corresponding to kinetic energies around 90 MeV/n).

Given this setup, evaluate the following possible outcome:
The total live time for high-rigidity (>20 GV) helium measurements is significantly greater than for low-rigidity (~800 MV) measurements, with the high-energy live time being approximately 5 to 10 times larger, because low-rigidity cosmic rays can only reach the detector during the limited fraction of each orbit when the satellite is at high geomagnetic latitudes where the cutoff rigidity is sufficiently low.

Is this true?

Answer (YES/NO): YES